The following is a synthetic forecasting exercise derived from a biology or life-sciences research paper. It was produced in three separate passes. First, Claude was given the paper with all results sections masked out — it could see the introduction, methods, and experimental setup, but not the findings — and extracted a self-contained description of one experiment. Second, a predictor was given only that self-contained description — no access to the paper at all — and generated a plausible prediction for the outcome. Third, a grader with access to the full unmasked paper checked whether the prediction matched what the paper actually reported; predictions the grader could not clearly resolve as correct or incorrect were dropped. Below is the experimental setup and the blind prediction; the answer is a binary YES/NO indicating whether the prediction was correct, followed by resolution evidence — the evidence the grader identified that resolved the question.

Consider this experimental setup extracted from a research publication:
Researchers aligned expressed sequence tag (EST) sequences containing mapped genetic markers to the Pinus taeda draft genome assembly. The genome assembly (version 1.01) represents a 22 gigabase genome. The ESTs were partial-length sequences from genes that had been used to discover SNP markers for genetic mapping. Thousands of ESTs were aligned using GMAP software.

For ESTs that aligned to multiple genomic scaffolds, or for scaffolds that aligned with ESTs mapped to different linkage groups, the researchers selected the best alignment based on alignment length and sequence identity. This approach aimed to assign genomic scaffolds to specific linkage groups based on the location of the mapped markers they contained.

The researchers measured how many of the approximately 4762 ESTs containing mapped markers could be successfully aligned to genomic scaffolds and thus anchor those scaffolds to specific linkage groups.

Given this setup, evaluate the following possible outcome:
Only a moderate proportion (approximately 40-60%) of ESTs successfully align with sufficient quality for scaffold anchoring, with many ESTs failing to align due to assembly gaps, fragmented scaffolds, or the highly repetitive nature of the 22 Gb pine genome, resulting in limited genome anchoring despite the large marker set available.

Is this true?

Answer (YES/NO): NO